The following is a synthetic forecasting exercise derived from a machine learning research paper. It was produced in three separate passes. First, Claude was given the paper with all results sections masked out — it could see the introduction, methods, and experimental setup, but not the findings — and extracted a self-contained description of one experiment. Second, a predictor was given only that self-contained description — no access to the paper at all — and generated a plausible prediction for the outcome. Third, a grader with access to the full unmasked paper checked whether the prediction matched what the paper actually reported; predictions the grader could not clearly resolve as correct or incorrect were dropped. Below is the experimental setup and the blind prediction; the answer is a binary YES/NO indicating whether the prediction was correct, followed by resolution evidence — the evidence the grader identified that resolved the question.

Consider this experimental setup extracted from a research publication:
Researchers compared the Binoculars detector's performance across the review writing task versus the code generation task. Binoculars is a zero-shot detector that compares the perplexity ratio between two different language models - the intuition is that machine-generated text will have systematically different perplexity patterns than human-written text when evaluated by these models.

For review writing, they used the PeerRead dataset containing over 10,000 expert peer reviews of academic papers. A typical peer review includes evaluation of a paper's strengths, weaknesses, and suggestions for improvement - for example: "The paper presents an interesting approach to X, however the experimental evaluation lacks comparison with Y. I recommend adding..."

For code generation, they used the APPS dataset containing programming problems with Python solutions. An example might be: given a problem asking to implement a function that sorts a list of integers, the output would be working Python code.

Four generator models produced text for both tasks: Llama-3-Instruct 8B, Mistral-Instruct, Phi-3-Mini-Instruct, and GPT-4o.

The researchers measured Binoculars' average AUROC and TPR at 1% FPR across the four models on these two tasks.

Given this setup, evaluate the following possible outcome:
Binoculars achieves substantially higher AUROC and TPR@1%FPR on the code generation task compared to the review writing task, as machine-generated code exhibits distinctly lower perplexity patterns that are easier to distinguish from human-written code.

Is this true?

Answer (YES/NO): NO